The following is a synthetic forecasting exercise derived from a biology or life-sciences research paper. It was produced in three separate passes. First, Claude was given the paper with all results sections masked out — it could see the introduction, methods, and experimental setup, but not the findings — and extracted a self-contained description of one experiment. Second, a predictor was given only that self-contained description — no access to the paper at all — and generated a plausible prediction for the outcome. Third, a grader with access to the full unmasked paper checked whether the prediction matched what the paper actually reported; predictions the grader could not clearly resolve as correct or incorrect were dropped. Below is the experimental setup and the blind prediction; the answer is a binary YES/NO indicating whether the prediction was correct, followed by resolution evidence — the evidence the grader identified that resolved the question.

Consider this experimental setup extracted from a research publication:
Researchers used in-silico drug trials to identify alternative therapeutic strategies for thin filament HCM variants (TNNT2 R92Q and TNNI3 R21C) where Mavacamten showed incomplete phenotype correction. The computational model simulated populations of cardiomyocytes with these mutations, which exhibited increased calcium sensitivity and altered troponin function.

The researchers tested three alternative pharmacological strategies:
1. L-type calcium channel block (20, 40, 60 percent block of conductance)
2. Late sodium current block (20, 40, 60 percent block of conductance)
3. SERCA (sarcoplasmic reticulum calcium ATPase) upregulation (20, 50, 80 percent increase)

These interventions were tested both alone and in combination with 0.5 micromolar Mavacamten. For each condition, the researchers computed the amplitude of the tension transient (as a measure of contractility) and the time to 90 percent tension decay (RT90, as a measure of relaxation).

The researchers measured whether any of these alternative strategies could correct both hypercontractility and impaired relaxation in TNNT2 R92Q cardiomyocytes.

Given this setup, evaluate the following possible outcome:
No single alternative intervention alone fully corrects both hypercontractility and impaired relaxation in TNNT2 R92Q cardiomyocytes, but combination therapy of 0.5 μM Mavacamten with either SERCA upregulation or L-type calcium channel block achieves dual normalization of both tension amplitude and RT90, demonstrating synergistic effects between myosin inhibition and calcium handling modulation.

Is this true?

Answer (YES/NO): NO